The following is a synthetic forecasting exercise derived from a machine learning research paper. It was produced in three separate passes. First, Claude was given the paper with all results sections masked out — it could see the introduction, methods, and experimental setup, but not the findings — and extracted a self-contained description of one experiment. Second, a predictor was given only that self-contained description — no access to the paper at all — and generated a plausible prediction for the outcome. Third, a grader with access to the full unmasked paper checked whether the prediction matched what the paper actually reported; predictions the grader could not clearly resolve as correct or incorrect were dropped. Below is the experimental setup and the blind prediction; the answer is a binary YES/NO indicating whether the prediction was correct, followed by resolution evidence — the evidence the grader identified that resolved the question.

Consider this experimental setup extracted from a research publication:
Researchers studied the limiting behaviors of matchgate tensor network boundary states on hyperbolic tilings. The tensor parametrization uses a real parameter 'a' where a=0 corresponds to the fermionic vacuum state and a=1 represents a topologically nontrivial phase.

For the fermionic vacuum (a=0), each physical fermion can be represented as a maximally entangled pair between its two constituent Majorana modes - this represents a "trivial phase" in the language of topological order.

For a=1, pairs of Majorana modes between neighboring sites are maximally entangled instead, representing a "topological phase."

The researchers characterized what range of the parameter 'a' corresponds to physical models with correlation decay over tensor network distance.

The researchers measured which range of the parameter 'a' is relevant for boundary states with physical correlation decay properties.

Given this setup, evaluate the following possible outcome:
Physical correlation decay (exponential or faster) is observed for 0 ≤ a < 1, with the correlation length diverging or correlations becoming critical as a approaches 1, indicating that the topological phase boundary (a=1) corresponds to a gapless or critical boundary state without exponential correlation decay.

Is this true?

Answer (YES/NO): NO